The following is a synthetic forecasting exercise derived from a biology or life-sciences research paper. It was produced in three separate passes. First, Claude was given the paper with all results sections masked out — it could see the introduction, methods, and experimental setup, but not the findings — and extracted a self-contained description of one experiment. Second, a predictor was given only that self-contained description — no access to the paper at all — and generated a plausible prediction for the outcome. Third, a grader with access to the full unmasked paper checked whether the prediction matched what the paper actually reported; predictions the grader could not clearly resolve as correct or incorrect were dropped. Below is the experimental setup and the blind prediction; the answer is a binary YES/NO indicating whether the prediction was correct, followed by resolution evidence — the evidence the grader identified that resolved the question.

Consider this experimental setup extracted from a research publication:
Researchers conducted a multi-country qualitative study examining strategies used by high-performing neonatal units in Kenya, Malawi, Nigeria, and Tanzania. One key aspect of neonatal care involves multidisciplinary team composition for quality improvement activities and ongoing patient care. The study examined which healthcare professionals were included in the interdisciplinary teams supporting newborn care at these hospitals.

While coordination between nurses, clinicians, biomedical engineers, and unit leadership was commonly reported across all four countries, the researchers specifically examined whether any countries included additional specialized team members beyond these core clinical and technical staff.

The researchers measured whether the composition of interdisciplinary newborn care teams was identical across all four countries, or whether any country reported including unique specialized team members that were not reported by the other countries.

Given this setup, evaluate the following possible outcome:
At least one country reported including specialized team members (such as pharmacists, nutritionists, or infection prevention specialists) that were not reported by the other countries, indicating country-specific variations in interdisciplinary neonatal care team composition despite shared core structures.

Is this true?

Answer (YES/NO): YES